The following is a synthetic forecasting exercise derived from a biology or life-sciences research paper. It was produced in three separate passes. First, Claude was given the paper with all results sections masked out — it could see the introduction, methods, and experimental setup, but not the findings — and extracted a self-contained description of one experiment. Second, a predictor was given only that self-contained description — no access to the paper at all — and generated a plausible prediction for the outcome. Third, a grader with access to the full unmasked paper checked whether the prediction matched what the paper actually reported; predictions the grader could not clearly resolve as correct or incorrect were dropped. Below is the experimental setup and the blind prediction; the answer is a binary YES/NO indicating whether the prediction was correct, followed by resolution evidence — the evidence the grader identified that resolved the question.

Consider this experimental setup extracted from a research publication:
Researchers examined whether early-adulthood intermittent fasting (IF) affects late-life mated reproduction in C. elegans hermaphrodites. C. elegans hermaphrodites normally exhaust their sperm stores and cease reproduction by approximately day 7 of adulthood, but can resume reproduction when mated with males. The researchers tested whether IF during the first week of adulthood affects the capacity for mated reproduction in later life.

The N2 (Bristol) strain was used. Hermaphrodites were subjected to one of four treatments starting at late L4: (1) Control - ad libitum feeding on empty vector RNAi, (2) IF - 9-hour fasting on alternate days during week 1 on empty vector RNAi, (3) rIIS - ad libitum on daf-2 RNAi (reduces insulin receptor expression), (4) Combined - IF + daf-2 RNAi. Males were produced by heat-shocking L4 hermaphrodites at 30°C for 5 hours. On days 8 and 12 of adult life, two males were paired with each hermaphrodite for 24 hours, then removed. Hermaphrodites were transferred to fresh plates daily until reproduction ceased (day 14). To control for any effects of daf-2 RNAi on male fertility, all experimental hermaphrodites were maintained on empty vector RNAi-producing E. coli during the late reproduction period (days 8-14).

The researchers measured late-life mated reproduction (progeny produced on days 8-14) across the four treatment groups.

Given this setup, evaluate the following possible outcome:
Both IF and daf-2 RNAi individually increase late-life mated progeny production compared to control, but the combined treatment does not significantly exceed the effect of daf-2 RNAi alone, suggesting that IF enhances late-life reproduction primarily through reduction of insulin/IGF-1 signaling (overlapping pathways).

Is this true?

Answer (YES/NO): NO